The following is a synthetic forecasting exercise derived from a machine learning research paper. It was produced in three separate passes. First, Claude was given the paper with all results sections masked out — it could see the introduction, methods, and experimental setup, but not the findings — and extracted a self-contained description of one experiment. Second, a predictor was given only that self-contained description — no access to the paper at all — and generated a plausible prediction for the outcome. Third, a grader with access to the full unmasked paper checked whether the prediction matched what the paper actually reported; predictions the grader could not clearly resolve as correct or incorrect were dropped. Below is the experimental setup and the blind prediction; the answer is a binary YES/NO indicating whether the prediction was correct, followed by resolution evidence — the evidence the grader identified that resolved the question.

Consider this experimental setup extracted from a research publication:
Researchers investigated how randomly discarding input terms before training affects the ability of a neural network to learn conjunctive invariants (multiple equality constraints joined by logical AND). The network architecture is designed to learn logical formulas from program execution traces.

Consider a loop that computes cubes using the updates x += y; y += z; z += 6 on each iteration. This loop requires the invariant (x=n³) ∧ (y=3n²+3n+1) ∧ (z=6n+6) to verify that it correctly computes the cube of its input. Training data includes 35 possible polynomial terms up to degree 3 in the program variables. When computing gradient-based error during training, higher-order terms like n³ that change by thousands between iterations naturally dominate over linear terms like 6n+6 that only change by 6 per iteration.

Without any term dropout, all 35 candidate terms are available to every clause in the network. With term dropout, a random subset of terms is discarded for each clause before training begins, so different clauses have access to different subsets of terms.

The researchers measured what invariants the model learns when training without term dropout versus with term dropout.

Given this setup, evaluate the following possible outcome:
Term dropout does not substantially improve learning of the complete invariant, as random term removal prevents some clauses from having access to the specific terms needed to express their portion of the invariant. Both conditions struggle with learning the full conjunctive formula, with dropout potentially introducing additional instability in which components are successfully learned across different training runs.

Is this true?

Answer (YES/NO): NO